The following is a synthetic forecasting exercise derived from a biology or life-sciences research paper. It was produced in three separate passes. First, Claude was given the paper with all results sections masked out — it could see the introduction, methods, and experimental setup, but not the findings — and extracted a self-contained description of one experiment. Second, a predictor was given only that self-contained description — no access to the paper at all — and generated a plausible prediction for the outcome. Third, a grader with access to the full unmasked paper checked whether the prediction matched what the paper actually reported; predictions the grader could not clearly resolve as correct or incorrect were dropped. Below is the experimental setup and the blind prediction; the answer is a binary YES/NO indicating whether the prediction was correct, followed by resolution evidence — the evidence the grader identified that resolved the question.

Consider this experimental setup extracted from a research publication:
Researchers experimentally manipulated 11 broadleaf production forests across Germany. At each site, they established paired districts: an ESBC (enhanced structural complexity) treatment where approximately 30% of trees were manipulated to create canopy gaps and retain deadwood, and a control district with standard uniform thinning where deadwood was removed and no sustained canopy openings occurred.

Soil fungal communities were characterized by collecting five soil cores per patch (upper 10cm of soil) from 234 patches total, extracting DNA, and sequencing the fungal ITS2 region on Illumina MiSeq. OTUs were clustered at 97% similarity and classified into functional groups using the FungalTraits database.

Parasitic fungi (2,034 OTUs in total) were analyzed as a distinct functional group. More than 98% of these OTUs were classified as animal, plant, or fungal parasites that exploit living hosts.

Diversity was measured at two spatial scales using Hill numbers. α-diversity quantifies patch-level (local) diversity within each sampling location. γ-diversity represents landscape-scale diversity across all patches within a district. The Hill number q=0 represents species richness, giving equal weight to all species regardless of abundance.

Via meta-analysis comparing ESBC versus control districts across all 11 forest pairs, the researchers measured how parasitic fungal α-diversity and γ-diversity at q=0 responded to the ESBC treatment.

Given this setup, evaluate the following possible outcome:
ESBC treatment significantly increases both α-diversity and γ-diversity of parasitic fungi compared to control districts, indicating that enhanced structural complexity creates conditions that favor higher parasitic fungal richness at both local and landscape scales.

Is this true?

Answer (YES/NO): NO